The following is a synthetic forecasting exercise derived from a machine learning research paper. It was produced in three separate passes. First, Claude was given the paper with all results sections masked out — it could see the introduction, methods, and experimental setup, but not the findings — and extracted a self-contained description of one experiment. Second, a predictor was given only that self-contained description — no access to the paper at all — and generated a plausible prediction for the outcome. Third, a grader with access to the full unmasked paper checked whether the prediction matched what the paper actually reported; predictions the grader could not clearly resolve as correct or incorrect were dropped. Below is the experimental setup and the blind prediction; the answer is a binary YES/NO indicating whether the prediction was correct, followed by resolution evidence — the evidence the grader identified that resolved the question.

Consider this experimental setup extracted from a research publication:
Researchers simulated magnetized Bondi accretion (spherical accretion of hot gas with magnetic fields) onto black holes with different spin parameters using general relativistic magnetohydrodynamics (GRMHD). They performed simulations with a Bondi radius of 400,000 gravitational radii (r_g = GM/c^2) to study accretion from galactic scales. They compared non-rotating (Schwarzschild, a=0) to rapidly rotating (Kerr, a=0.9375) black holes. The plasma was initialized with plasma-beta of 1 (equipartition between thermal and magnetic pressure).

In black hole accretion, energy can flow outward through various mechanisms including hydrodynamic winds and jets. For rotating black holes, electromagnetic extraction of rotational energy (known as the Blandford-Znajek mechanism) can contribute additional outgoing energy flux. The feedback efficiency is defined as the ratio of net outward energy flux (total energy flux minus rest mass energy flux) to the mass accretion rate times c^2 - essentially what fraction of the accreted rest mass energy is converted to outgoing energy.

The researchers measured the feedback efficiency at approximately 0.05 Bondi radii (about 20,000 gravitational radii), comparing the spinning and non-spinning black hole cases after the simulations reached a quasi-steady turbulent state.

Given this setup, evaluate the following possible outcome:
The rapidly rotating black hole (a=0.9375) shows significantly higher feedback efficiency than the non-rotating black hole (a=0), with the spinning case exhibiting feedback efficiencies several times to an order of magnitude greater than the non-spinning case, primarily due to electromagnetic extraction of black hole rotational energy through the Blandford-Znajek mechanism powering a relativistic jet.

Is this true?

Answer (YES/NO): YES